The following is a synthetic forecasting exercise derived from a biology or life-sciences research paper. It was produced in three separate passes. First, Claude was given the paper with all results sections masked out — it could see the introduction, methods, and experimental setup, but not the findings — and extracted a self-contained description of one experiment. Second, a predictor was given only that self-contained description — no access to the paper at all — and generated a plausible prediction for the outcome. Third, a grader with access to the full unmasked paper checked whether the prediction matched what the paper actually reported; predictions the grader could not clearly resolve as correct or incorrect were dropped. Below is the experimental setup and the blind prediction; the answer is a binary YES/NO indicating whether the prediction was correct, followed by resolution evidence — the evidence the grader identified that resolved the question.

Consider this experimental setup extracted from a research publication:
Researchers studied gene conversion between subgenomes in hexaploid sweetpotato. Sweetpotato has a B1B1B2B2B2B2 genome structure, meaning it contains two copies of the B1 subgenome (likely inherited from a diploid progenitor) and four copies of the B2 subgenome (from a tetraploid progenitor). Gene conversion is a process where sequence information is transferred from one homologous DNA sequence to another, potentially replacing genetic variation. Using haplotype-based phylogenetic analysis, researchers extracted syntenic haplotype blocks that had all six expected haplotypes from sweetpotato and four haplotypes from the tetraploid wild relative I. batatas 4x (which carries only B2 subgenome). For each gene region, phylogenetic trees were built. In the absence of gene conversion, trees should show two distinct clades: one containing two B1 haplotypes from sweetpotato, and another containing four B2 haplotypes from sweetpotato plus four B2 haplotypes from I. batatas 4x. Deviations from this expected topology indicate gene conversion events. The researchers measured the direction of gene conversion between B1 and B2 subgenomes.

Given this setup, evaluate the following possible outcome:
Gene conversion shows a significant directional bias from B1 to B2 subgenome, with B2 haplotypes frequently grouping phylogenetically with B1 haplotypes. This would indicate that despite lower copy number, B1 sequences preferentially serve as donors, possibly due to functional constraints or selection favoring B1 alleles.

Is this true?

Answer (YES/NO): NO